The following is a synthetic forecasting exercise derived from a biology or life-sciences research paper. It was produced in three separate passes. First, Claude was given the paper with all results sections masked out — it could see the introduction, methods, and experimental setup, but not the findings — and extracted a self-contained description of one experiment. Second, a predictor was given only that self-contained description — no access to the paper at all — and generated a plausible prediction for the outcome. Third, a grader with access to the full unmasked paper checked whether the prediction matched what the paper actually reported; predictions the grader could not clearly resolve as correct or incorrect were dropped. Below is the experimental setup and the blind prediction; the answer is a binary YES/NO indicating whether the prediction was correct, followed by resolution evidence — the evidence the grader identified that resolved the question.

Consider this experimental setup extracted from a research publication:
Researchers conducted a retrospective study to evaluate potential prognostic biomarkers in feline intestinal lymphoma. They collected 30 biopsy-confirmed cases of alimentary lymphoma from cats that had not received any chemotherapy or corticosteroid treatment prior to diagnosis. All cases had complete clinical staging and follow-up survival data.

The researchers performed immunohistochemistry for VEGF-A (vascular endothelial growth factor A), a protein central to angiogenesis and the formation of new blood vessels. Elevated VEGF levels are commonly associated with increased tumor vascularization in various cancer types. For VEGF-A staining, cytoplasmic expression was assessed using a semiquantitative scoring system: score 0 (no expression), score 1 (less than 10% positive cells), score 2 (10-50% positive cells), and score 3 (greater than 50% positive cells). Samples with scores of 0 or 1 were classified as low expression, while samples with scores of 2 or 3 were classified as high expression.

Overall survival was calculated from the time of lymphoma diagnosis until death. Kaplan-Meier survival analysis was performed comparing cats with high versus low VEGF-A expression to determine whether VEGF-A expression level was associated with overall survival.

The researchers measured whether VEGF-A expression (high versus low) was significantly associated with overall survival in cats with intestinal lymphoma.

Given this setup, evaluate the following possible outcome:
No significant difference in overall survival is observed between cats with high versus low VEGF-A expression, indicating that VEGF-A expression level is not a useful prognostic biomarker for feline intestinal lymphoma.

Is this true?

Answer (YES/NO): YES